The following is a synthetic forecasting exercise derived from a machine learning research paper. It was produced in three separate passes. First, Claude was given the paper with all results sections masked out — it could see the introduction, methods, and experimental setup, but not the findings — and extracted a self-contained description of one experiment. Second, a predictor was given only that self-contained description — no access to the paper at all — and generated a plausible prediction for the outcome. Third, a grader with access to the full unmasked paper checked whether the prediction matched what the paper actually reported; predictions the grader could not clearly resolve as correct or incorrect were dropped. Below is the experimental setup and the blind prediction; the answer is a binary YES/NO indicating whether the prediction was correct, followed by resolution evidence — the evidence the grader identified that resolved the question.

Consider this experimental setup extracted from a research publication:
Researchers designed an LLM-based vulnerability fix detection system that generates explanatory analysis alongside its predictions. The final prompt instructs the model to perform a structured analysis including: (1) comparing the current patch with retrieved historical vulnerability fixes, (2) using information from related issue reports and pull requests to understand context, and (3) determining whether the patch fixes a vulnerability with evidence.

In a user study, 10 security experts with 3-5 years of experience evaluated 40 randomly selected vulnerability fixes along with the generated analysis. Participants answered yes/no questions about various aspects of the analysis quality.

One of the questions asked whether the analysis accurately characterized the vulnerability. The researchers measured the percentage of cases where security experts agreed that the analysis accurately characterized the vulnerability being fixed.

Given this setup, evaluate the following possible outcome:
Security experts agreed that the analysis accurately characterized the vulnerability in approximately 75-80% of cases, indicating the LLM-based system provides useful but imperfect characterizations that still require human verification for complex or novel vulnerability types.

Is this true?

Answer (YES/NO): NO